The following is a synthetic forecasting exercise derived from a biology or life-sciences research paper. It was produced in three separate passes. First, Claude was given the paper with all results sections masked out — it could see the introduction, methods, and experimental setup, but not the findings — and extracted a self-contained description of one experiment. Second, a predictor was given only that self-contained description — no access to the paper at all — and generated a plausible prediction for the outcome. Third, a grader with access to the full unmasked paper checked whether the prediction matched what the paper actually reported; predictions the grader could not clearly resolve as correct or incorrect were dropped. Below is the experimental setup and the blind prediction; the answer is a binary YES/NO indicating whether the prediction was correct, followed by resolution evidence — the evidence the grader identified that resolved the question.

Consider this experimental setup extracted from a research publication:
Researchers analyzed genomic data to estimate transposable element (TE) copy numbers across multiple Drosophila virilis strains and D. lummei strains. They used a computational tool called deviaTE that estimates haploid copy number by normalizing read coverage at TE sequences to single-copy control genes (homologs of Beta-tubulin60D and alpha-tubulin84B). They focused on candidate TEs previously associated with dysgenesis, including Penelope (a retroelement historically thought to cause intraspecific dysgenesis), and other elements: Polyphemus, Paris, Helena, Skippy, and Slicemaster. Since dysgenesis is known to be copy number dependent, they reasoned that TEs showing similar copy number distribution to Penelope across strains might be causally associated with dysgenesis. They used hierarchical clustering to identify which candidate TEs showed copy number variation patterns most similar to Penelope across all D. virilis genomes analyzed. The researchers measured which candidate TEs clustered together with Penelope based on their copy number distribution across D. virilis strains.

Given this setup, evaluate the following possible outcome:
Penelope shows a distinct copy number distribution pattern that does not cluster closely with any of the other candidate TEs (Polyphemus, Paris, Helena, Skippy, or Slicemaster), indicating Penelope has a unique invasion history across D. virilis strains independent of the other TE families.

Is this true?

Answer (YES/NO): NO